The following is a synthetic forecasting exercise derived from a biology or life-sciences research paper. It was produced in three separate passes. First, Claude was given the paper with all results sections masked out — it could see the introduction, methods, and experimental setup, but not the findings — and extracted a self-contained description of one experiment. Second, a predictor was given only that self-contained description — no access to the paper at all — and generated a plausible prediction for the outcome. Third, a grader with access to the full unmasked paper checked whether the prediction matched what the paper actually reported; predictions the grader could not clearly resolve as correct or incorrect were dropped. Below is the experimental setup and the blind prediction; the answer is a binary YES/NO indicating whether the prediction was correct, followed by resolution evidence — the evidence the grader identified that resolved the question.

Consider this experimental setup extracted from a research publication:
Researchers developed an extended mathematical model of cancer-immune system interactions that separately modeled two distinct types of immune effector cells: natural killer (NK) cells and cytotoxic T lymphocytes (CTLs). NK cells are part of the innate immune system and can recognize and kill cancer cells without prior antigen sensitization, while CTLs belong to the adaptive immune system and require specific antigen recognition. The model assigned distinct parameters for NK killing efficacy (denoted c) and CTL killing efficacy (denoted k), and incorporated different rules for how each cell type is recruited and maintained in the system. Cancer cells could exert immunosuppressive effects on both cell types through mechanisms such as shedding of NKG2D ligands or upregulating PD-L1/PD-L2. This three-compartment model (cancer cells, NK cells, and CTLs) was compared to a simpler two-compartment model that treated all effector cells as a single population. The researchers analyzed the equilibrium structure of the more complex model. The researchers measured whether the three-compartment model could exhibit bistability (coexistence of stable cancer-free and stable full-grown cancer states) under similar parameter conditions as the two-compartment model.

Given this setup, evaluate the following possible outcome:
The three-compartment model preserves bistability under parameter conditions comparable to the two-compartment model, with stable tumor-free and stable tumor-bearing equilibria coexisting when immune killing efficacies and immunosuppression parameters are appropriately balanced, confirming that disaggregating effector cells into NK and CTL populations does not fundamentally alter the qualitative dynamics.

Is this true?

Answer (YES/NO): YES